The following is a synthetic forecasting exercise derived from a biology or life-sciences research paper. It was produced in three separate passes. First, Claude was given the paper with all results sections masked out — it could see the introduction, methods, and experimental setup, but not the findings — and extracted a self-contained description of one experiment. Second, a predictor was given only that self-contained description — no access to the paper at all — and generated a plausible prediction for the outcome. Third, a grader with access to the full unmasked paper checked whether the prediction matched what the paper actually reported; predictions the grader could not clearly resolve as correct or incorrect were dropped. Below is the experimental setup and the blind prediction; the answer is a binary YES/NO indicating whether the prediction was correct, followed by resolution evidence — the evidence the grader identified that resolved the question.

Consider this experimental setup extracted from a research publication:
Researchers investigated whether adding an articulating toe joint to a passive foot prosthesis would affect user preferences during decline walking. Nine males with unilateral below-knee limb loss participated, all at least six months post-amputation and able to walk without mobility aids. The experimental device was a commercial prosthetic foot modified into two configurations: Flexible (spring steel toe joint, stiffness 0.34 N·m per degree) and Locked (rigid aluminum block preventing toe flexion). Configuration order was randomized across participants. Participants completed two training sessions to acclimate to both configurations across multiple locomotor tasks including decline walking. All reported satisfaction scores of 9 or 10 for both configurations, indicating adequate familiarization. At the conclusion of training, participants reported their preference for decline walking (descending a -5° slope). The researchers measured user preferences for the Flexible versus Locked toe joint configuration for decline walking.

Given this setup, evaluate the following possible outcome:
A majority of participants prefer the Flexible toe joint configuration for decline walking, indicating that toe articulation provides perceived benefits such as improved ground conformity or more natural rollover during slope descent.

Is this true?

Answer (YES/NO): NO